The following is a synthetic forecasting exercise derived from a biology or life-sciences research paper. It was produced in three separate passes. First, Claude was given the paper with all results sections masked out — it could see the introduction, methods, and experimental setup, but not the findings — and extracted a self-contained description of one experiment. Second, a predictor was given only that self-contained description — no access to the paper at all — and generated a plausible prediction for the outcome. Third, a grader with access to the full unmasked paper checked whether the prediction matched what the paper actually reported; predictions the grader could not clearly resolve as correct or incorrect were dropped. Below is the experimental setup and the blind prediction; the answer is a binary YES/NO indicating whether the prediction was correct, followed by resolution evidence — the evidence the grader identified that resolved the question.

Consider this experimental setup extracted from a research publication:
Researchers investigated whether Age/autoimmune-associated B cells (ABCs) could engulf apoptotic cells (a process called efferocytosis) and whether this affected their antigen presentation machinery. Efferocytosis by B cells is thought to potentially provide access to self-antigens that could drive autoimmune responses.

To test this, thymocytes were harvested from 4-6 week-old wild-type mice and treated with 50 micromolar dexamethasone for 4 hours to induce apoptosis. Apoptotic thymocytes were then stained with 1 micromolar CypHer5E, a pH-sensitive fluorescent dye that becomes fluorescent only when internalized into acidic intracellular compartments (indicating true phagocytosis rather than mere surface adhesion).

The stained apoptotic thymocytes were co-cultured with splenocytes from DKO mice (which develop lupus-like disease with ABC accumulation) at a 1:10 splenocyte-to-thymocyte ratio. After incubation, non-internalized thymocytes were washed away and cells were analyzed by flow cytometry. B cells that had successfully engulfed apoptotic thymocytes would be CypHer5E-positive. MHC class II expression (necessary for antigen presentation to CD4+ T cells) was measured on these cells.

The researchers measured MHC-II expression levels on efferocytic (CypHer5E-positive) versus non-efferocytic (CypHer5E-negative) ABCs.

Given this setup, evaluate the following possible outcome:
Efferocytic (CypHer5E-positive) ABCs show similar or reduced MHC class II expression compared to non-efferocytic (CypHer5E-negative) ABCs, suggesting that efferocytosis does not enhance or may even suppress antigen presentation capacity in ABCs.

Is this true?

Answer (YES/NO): NO